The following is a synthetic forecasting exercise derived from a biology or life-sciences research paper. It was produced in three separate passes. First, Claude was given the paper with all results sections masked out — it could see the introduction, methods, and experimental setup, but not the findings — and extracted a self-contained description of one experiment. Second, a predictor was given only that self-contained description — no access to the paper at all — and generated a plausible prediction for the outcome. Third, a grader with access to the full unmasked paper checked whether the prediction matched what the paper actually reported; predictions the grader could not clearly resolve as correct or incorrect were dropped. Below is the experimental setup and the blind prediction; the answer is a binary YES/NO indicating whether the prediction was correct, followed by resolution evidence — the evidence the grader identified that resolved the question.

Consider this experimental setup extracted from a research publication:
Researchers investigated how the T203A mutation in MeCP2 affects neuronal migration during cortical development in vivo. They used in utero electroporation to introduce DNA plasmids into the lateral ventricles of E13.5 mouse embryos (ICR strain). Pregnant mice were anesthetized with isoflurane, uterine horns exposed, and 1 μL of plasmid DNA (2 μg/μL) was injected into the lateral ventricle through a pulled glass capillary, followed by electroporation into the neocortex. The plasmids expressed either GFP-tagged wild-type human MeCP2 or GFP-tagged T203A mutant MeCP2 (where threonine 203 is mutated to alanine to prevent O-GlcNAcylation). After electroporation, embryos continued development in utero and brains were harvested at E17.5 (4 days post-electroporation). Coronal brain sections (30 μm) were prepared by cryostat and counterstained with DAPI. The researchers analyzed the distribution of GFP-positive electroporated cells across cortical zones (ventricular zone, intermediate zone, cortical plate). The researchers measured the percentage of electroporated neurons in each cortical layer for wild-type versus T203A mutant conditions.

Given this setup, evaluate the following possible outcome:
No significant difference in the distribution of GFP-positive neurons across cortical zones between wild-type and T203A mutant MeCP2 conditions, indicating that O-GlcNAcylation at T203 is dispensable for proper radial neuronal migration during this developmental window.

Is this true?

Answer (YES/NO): NO